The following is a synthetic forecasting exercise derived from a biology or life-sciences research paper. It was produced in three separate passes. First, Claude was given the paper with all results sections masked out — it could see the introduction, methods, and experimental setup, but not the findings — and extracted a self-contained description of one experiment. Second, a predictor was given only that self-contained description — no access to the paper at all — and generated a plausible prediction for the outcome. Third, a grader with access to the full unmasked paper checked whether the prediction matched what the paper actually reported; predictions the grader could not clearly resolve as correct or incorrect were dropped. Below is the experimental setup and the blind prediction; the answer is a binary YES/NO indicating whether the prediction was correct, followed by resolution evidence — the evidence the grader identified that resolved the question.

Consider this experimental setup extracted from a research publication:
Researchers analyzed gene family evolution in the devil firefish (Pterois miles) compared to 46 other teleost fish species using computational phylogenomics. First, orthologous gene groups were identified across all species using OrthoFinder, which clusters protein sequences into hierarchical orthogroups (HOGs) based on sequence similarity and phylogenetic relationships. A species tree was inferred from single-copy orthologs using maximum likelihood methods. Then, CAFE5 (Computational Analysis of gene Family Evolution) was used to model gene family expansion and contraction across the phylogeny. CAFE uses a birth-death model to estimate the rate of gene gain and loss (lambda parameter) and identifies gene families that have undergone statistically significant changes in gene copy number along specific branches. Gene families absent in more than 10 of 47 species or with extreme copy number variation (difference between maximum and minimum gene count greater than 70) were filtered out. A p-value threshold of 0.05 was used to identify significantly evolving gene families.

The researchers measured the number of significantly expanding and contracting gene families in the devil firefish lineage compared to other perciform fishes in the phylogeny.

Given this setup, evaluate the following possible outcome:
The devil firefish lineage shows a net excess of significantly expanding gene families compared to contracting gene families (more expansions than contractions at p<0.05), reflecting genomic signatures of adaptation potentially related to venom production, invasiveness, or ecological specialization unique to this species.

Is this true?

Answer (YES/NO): YES